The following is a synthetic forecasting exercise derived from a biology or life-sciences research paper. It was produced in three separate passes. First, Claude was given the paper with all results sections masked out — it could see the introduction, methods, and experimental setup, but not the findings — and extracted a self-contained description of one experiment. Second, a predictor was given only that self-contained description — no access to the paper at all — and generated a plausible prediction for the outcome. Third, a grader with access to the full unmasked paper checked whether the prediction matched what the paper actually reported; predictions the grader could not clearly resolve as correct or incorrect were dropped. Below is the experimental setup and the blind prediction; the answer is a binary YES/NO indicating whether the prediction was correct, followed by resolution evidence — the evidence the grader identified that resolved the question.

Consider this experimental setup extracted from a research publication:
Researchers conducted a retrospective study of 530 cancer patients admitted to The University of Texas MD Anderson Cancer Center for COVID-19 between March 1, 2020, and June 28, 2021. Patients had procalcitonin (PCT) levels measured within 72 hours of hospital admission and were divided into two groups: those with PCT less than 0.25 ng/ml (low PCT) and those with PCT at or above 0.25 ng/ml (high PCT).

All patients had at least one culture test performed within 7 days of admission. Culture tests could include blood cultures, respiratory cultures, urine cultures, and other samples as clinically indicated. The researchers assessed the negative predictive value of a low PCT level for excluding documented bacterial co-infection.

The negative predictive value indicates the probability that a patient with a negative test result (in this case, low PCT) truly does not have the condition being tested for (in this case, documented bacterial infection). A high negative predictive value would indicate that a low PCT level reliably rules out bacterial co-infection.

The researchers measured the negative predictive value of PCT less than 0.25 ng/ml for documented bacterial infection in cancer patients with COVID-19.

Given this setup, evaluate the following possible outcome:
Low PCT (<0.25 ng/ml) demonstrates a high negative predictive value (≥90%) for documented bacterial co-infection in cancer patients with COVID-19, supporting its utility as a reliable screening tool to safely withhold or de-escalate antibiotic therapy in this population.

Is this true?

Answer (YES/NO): YES